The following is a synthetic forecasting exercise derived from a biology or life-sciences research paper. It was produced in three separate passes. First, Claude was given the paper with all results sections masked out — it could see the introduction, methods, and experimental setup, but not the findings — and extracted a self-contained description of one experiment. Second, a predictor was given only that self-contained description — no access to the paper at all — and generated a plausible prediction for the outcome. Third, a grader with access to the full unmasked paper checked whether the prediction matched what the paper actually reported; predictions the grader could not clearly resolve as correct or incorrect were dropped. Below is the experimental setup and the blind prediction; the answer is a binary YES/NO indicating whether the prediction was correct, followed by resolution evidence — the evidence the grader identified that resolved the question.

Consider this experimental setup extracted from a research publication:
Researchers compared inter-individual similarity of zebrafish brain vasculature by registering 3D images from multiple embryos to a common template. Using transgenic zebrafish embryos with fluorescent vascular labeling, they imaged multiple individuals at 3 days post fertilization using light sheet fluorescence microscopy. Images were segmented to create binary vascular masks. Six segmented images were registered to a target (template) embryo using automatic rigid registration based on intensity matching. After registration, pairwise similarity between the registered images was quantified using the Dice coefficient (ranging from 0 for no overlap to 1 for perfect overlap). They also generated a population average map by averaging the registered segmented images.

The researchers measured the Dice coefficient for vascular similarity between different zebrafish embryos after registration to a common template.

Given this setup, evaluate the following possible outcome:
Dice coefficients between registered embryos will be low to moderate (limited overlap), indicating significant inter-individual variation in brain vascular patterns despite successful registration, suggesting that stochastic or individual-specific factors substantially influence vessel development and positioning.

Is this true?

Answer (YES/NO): NO